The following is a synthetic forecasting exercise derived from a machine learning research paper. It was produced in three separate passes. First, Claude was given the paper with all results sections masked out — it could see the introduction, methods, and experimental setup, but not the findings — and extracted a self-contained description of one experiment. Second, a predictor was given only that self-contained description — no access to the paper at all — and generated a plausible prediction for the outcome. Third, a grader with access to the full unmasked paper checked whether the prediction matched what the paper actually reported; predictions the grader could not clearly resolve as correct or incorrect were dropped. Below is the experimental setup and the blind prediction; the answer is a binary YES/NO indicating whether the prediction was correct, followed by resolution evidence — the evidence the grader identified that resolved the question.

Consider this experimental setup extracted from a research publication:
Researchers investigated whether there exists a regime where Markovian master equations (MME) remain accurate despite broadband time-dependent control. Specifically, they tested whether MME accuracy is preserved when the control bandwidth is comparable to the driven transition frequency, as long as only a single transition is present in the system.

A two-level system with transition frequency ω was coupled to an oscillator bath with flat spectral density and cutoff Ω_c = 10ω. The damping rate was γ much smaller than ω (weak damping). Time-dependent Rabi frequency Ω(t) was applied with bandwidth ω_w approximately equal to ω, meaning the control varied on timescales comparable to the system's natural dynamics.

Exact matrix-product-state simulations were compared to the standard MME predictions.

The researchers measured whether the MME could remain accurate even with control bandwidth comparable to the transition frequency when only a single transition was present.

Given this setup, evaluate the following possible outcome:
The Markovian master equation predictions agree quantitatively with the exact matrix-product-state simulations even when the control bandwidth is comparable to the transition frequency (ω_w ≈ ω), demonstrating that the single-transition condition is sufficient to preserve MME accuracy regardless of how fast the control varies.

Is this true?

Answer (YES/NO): NO